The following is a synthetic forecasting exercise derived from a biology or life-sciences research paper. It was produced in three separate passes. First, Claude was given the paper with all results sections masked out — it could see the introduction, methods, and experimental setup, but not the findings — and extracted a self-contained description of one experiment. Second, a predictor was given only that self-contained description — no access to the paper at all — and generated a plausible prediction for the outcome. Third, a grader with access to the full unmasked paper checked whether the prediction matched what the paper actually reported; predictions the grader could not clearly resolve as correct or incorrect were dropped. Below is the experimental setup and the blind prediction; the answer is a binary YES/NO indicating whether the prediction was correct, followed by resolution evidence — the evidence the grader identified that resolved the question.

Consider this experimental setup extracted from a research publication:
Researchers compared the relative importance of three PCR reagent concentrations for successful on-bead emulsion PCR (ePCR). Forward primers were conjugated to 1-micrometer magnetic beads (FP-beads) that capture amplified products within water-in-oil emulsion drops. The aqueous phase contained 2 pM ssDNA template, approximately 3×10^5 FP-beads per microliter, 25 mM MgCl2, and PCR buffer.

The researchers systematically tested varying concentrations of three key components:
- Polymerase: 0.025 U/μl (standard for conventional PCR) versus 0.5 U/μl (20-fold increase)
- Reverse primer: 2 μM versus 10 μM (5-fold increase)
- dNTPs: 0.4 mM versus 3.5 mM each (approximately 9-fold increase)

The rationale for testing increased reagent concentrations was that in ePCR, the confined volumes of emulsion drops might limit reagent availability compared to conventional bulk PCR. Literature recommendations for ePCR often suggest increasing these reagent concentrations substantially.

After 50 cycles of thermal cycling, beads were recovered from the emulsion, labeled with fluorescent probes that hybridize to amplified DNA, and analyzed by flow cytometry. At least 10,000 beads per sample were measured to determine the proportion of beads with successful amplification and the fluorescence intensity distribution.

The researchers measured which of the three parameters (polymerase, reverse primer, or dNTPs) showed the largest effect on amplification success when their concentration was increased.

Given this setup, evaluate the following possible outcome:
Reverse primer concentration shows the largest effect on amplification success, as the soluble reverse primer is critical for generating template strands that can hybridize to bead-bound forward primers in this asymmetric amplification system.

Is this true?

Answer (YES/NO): NO